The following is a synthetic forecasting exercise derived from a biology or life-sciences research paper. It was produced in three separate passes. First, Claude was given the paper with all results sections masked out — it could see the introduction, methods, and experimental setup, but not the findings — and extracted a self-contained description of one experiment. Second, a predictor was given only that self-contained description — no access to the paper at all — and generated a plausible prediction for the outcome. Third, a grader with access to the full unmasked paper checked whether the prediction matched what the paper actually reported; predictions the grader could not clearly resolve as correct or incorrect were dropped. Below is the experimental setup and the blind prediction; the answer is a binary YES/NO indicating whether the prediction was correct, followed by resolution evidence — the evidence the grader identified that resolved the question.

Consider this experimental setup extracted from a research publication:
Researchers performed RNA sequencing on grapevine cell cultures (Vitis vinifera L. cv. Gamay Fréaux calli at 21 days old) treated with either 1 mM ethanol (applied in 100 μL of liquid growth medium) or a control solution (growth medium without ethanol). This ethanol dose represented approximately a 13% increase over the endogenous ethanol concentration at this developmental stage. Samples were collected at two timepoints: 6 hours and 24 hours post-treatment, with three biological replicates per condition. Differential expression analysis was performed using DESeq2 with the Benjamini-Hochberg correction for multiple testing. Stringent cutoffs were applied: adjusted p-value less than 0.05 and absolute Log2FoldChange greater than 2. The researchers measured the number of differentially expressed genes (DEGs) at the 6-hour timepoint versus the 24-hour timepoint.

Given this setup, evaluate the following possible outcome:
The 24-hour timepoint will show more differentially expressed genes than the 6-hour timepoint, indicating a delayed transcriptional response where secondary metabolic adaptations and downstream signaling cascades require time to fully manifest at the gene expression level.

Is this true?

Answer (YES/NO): NO